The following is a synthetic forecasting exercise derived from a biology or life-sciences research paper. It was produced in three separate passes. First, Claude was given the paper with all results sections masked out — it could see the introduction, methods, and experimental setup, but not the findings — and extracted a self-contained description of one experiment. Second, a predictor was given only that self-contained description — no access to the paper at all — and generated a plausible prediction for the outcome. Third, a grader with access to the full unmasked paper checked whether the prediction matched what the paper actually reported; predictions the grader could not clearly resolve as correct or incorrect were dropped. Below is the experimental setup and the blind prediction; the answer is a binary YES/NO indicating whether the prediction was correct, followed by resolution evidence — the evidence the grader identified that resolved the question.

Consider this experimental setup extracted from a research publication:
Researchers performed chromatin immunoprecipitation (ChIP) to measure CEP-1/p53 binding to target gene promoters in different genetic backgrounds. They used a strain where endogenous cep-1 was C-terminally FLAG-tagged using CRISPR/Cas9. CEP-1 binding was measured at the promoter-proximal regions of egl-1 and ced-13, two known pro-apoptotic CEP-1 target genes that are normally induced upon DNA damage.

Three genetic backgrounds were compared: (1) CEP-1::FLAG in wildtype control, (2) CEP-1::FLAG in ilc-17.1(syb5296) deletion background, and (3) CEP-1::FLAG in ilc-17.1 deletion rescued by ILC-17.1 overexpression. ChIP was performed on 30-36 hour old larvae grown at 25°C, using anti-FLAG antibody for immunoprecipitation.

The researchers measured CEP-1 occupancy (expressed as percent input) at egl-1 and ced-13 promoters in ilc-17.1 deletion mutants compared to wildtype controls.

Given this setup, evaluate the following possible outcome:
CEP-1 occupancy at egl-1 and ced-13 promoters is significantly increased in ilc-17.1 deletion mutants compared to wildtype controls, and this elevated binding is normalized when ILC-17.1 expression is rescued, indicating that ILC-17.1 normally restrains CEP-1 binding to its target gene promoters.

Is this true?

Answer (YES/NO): YES